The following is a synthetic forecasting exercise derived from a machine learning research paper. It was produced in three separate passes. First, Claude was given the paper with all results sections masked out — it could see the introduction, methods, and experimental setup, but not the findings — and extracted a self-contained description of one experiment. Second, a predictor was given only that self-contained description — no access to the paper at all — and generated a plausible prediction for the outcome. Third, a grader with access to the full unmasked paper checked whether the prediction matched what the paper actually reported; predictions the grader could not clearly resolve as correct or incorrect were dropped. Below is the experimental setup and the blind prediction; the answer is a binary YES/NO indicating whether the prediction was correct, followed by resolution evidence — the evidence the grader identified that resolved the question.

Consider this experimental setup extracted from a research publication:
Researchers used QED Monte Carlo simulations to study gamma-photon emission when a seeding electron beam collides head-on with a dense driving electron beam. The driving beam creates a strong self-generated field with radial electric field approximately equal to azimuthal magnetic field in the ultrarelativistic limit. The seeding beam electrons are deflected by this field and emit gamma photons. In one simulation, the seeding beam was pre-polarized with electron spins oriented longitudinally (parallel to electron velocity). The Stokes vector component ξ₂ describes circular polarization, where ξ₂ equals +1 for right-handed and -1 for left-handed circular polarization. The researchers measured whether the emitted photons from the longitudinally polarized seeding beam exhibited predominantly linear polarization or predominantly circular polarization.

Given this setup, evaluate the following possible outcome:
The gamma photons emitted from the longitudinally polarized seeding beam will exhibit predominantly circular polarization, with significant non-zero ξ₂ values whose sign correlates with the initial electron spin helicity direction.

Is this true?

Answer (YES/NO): NO